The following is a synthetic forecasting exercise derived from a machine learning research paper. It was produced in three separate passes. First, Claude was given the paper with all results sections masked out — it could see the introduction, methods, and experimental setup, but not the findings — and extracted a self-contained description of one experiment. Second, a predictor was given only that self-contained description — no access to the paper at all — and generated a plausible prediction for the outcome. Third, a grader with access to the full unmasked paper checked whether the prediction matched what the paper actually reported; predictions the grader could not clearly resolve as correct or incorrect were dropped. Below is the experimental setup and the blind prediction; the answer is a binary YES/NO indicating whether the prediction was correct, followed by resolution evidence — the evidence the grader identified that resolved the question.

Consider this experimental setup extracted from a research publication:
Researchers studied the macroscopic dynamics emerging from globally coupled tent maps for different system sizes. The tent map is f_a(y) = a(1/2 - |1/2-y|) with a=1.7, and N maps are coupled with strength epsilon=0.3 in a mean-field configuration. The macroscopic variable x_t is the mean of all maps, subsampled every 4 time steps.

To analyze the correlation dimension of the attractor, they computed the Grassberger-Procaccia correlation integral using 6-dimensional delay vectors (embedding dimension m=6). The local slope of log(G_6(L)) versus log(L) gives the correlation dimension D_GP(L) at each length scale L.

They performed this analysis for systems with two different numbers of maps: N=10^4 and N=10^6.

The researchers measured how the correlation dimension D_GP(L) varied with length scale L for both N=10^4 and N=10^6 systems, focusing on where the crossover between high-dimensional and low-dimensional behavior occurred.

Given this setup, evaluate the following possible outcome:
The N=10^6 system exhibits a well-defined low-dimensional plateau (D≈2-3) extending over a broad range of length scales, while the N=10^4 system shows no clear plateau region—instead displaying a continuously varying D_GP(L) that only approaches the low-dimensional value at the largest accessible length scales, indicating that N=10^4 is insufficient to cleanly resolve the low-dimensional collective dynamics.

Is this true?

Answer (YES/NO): NO